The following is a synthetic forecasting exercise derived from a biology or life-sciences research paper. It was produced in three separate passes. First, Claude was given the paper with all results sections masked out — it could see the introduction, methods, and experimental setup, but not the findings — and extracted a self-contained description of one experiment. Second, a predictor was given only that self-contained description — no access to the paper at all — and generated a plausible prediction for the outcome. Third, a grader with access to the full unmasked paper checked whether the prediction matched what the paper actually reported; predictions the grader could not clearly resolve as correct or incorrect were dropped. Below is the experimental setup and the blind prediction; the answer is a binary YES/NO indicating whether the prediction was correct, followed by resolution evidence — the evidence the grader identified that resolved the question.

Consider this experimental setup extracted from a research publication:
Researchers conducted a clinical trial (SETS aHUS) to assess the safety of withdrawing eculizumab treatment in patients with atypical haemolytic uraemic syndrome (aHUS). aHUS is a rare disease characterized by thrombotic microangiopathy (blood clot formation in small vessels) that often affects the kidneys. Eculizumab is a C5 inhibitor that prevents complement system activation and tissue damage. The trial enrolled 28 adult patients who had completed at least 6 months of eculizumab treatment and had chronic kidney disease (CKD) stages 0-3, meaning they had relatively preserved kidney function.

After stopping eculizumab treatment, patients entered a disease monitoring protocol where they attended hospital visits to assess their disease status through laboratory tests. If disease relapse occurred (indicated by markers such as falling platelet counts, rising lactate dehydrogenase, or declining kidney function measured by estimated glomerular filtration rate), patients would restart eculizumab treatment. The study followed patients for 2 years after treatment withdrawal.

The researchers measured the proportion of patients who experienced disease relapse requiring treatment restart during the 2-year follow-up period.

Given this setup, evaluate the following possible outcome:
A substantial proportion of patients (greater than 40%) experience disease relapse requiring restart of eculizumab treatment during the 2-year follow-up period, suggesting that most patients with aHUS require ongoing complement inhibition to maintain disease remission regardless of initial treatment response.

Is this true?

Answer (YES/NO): NO